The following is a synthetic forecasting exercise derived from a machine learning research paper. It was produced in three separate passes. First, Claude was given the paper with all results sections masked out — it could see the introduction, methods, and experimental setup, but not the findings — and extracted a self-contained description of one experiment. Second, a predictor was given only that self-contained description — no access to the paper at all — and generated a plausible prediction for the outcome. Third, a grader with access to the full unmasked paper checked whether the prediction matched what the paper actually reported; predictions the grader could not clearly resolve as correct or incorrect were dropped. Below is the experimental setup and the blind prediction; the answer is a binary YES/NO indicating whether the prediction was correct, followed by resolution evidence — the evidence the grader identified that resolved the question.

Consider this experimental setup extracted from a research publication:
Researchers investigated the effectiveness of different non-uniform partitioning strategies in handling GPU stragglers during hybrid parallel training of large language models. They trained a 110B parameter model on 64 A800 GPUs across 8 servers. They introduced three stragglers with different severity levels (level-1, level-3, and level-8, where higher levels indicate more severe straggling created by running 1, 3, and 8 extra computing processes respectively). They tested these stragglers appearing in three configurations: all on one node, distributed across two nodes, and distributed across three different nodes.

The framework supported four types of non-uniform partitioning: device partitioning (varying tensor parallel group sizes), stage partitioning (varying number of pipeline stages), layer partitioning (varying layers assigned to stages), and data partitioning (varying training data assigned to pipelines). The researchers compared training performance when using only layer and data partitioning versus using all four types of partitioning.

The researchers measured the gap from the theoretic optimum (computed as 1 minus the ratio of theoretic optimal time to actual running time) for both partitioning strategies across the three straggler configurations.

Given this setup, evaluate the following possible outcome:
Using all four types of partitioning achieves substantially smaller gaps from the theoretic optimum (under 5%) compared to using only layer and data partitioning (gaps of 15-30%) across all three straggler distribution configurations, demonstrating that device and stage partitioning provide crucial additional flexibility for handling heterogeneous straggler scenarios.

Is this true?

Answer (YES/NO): NO